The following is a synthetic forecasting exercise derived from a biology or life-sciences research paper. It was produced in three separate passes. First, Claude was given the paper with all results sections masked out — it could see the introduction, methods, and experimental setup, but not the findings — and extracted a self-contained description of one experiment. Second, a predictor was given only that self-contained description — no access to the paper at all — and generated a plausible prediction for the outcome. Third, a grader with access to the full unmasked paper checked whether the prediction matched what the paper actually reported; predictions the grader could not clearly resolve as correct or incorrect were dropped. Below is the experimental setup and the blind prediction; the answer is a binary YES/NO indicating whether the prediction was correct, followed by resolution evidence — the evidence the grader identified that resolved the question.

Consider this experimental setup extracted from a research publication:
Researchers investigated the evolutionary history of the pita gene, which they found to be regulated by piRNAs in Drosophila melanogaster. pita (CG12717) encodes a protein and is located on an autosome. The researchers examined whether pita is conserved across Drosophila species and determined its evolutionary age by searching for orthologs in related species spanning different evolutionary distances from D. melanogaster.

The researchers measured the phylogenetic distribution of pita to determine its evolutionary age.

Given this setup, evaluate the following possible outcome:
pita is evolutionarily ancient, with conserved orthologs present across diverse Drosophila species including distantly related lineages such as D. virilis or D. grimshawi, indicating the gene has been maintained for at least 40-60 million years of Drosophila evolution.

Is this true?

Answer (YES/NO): NO